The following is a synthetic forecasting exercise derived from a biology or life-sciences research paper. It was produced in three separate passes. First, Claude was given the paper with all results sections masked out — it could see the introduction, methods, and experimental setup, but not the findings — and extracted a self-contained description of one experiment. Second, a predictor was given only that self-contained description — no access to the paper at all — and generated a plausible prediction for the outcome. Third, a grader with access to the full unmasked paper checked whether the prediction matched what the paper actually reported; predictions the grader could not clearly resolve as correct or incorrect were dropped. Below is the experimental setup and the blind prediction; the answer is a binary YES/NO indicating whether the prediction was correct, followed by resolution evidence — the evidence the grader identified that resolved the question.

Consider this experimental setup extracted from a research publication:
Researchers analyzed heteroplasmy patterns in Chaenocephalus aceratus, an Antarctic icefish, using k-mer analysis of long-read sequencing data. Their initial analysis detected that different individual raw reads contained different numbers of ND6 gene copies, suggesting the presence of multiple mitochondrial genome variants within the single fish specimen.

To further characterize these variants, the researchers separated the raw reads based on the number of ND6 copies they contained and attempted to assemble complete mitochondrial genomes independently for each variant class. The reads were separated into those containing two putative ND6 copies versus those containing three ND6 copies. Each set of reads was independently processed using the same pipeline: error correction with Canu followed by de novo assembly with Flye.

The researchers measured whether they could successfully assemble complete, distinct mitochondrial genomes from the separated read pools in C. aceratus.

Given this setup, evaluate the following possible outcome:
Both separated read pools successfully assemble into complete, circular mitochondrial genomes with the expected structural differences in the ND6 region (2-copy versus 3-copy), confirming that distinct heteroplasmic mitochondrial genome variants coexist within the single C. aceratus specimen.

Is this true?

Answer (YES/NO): YES